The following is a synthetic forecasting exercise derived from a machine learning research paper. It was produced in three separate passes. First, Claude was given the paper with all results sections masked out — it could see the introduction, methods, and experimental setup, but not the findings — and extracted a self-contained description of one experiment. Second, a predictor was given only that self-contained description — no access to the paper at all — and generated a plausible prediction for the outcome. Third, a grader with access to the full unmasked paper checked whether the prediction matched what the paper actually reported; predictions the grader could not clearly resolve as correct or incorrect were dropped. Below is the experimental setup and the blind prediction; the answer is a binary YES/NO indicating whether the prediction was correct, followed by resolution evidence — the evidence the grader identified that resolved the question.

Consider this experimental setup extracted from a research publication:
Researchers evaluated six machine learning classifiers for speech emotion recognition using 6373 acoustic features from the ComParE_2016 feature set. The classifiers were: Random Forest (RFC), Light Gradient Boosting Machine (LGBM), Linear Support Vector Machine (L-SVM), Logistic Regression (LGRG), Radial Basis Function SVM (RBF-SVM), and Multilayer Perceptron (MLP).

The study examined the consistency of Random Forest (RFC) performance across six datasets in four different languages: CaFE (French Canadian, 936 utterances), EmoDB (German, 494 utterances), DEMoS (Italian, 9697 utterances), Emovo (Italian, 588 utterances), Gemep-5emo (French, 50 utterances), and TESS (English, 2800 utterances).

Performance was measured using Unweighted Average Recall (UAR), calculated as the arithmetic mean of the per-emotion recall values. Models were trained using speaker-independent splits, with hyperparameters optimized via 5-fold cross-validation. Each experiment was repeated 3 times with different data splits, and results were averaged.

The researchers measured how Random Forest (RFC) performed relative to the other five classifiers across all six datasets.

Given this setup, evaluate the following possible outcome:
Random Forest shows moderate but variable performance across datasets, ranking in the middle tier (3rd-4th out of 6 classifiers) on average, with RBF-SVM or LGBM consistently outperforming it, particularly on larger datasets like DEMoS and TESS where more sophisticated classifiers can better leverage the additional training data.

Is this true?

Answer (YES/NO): NO